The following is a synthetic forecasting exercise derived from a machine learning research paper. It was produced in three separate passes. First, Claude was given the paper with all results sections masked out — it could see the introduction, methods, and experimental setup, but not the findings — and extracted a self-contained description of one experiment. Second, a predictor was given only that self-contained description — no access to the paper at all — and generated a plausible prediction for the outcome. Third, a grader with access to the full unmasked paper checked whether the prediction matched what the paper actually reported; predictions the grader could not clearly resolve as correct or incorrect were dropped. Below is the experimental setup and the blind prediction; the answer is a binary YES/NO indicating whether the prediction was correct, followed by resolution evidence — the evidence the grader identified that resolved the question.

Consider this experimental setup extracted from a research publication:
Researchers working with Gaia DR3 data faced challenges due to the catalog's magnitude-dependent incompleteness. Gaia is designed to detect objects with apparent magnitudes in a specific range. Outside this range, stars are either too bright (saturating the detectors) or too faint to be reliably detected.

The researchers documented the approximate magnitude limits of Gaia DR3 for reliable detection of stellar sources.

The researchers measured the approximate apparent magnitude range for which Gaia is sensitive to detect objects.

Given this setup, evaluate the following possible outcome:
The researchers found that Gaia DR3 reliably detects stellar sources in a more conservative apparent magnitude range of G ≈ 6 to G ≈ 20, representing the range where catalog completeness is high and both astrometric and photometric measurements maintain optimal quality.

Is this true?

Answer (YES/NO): NO